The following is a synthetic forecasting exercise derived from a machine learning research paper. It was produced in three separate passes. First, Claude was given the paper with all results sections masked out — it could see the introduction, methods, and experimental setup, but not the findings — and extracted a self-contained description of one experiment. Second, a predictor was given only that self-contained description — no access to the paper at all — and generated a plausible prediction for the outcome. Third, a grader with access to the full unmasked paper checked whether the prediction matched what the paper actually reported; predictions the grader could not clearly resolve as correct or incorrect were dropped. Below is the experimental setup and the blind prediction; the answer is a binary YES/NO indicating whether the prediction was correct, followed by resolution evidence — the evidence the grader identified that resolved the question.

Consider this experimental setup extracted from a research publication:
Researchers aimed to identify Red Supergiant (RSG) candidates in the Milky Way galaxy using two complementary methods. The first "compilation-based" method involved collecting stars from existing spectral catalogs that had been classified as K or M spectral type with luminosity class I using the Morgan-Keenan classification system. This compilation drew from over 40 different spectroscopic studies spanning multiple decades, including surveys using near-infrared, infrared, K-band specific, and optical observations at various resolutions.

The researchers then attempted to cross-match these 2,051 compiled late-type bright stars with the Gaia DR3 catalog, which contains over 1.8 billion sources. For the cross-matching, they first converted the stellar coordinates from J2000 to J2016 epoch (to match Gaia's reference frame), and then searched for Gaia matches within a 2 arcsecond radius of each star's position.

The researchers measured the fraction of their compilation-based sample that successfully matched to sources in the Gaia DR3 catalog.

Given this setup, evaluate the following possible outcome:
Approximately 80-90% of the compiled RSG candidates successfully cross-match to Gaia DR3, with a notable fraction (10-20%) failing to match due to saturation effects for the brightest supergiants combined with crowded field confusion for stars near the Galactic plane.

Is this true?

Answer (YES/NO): NO